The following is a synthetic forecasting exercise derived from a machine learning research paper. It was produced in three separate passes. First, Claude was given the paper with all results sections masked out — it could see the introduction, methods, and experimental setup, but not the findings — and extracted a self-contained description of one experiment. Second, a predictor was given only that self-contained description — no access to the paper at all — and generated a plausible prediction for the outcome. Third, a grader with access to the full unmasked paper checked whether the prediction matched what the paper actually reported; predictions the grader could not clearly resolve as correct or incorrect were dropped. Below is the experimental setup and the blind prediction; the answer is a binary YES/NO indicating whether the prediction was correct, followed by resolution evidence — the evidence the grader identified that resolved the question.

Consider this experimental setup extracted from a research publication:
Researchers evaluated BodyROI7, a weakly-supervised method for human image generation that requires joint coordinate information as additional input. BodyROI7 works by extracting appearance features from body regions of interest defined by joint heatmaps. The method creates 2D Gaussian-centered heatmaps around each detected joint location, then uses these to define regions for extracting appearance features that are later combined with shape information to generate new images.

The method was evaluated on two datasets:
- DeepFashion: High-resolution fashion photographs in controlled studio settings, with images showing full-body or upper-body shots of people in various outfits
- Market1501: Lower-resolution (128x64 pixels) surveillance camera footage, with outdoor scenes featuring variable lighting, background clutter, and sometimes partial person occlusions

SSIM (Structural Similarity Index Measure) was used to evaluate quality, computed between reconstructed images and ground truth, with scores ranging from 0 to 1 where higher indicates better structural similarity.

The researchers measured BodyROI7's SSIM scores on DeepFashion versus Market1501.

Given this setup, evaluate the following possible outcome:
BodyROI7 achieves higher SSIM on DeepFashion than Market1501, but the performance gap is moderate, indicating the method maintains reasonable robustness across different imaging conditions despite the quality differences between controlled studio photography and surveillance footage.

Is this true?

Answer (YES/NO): NO